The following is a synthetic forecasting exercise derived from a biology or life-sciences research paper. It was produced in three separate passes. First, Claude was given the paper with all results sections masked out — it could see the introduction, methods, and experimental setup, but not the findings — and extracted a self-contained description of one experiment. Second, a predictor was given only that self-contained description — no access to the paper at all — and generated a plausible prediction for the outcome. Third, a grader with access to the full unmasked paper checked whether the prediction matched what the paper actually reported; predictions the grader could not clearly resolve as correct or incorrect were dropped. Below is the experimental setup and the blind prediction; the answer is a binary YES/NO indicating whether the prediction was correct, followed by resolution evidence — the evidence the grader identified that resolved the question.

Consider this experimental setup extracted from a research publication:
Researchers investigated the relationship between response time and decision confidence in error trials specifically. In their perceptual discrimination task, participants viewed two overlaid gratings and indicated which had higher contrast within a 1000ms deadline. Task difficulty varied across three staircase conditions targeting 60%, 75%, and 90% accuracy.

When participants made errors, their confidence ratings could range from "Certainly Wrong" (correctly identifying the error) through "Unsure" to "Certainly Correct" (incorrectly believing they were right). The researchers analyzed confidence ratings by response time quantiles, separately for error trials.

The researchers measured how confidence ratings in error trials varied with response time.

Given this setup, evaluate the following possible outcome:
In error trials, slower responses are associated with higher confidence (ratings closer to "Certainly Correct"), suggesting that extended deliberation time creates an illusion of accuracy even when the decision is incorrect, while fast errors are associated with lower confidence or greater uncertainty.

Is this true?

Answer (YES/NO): NO